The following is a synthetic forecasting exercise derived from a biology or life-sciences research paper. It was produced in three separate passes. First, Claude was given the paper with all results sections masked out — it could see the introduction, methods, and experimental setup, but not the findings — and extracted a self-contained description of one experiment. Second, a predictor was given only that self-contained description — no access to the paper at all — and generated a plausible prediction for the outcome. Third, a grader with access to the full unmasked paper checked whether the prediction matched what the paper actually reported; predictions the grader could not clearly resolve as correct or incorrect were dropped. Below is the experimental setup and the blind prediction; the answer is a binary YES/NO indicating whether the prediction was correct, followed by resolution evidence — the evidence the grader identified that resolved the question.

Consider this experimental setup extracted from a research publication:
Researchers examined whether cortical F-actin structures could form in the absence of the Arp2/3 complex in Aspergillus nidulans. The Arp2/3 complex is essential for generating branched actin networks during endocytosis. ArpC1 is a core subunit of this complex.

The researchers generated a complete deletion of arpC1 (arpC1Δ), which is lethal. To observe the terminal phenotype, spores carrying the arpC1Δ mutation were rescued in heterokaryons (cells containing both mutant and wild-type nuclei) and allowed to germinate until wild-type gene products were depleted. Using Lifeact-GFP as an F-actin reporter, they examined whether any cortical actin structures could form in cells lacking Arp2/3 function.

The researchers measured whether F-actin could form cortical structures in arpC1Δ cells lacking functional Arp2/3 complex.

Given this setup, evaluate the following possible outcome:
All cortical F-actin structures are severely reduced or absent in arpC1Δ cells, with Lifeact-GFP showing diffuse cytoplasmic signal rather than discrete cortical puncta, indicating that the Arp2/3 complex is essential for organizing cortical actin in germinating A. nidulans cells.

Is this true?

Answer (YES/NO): NO